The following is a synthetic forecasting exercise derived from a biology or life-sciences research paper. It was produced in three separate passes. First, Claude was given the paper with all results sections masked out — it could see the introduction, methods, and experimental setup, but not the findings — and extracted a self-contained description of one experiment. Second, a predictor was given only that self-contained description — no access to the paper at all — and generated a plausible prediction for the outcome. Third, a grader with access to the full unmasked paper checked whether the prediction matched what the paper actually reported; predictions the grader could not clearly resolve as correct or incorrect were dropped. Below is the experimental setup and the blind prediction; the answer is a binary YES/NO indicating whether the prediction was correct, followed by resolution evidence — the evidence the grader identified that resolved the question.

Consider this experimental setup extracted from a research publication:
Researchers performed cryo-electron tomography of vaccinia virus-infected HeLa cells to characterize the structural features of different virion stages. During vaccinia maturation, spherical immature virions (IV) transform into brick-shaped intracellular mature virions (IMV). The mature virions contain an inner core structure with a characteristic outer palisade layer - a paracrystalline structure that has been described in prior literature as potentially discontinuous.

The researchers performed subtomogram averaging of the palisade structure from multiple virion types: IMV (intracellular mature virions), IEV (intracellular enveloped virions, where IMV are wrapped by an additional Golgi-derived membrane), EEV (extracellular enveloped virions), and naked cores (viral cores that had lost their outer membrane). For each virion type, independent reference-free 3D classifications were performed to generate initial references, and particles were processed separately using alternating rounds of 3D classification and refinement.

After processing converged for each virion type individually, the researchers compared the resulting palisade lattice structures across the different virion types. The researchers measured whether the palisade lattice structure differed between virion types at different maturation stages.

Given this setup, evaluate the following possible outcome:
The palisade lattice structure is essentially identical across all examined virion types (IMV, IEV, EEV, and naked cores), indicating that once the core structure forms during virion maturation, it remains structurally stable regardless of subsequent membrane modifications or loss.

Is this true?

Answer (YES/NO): YES